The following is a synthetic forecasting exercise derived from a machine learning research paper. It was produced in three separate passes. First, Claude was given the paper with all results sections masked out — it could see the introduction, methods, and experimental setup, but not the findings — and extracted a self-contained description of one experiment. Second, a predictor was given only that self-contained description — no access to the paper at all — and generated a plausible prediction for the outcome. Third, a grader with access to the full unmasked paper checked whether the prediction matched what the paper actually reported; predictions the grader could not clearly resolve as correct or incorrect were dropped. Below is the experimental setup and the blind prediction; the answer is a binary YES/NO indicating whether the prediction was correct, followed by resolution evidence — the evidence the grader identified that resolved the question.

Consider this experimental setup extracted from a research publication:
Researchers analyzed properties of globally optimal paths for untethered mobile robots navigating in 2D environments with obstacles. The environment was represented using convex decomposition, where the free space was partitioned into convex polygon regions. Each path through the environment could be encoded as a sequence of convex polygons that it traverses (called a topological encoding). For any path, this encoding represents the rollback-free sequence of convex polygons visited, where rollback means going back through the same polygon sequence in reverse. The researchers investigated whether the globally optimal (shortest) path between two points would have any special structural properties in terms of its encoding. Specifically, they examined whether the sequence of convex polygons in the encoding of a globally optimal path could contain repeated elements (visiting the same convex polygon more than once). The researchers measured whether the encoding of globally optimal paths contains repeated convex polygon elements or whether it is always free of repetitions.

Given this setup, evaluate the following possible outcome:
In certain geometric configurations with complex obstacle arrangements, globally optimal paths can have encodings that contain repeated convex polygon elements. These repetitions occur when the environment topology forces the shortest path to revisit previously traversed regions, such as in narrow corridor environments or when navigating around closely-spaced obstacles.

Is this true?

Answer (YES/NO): NO